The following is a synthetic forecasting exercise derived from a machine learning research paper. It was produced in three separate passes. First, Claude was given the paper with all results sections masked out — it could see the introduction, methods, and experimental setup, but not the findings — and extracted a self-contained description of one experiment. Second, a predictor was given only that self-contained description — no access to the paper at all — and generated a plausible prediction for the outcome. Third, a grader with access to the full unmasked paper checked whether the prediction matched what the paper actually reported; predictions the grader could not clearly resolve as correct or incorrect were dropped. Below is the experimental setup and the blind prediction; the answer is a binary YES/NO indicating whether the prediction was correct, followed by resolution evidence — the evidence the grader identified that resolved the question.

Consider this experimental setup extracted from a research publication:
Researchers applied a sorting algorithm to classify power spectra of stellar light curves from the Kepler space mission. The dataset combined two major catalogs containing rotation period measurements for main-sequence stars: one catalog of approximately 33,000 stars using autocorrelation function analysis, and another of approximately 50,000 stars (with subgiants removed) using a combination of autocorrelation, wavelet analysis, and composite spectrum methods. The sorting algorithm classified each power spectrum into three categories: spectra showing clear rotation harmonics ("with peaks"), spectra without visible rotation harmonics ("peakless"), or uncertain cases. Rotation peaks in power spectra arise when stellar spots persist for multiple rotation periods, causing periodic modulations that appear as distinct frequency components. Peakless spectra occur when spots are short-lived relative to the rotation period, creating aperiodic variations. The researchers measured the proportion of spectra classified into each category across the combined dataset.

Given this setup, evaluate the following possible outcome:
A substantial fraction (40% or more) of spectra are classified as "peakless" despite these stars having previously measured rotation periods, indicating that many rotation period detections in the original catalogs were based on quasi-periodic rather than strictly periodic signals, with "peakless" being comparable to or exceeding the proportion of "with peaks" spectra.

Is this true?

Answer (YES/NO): NO